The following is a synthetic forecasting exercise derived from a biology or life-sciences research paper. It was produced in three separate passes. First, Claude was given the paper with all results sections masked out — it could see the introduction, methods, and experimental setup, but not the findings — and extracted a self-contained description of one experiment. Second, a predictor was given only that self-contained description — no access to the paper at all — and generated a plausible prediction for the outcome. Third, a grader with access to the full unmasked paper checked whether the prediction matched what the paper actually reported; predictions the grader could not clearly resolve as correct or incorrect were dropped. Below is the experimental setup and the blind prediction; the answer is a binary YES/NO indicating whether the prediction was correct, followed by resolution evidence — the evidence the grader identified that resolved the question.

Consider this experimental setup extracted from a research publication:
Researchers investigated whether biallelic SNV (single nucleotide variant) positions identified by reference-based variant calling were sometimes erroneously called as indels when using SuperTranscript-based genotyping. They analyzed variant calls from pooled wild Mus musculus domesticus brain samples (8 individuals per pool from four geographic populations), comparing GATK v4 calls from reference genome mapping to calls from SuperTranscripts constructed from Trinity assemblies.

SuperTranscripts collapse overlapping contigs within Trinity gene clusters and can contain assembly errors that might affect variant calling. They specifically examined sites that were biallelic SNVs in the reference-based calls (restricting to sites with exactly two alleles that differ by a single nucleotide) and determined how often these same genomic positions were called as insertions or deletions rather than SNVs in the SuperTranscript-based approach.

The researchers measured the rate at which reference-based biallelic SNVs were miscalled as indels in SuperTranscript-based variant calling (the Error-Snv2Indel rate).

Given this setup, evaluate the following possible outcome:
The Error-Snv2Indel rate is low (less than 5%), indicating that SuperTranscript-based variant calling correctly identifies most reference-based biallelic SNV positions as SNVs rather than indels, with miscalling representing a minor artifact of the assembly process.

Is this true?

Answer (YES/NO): NO